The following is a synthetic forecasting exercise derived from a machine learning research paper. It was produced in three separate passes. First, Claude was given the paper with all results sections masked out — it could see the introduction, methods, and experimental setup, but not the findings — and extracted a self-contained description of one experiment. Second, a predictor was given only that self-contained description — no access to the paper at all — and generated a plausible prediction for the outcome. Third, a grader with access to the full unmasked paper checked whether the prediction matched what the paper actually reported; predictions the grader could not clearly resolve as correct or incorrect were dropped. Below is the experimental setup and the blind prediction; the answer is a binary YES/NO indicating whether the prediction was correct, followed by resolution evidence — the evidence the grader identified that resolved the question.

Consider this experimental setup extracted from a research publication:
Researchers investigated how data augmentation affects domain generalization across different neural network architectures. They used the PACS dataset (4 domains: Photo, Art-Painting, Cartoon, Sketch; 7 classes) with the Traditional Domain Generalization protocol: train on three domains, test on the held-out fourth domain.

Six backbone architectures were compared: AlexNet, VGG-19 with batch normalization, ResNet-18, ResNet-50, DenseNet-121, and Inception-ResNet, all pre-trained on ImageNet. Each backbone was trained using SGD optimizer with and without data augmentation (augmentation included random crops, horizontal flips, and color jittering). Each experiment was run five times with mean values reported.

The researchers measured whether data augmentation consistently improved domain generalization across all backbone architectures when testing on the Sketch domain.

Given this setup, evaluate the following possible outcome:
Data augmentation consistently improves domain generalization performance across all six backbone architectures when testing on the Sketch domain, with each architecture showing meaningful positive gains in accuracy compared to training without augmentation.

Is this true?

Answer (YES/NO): YES